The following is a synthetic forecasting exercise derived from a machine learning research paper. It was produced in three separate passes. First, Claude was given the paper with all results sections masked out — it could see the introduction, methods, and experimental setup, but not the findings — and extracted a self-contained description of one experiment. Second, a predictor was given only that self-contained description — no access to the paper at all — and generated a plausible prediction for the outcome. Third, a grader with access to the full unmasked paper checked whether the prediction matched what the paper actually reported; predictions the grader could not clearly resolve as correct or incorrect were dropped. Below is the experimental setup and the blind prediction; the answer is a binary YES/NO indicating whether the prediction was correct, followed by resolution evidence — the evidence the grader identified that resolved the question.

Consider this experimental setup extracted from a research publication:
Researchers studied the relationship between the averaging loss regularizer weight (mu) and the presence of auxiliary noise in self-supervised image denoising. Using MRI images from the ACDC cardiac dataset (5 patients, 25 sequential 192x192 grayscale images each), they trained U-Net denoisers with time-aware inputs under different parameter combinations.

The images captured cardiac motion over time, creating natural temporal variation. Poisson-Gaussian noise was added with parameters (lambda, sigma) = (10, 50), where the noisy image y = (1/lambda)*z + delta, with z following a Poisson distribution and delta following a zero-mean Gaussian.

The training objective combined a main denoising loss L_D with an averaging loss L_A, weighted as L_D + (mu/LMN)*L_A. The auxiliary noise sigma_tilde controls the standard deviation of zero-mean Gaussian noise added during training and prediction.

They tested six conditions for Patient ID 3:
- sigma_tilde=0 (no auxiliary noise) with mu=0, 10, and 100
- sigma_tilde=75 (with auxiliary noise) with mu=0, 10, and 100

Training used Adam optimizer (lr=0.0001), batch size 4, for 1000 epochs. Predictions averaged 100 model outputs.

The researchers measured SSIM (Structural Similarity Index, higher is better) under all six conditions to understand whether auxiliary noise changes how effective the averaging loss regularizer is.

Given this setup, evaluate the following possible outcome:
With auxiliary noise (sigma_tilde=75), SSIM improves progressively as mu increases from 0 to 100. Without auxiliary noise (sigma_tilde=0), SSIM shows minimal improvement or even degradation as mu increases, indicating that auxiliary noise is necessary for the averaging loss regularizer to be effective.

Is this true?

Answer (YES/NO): NO